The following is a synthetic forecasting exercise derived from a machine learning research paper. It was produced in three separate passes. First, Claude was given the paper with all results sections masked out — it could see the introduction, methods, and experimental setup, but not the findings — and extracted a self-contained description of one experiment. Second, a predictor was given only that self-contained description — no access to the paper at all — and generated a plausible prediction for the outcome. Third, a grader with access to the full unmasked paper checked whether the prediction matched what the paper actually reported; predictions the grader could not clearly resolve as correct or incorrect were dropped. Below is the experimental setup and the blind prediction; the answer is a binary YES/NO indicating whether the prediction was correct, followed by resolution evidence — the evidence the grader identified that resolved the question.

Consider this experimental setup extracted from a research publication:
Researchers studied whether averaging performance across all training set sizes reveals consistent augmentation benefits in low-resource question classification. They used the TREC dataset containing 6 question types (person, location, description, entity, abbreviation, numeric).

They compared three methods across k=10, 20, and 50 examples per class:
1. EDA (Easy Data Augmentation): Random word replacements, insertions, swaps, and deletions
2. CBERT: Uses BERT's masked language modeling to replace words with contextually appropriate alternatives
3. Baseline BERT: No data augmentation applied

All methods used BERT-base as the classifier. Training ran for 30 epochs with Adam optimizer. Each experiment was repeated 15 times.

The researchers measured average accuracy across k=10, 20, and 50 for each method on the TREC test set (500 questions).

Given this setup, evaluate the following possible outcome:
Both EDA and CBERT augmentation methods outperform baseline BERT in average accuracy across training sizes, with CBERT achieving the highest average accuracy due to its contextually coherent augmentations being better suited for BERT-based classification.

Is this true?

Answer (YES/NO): NO